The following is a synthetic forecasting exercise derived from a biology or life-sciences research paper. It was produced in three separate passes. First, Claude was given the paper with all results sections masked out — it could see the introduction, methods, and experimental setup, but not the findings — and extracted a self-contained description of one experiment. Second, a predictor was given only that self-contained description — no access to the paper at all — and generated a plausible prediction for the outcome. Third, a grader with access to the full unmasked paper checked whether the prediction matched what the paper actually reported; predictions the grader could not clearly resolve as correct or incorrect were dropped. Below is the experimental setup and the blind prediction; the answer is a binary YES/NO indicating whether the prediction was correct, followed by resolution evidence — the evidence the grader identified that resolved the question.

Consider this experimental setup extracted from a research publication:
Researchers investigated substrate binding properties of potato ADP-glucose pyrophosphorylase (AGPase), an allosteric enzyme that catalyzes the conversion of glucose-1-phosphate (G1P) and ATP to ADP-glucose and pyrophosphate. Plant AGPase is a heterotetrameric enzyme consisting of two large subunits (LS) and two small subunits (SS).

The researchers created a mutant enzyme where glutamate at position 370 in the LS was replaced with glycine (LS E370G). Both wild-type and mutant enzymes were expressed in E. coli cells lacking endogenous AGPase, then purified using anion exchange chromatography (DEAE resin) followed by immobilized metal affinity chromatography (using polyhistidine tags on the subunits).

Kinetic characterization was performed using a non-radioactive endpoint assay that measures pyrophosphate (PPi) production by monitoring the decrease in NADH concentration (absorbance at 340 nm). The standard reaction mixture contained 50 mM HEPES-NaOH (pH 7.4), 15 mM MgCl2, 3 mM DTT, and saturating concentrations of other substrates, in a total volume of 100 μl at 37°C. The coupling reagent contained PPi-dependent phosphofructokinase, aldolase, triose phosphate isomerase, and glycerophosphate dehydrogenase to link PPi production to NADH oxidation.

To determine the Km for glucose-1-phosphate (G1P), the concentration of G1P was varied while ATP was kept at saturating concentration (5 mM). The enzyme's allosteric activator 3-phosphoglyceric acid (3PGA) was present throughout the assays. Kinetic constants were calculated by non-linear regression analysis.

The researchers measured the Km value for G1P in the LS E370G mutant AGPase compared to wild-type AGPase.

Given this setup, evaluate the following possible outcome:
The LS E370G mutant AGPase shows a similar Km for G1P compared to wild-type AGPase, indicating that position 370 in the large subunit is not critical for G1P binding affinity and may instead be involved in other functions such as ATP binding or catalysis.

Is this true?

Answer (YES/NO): NO